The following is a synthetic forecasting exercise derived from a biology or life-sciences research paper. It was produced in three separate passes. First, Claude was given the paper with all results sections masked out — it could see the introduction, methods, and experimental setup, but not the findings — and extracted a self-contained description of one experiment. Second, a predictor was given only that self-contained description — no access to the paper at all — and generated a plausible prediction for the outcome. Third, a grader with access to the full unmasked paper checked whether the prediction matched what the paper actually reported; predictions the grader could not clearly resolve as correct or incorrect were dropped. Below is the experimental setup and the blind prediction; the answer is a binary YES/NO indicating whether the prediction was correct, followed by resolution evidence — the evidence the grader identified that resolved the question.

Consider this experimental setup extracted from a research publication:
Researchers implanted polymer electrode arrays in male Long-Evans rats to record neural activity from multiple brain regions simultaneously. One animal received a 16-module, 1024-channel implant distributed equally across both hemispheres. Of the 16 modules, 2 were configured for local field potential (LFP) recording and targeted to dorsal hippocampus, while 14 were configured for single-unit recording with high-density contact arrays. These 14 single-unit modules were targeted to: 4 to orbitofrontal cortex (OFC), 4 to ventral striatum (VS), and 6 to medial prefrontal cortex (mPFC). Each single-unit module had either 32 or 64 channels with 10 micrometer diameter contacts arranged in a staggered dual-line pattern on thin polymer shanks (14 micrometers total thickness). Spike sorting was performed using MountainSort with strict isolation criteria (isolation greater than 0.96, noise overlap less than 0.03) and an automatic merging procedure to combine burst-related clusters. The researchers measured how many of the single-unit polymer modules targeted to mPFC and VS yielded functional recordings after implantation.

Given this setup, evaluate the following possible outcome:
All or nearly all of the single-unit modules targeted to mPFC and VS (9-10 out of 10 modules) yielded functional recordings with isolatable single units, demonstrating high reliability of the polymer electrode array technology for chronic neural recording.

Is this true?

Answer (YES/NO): NO